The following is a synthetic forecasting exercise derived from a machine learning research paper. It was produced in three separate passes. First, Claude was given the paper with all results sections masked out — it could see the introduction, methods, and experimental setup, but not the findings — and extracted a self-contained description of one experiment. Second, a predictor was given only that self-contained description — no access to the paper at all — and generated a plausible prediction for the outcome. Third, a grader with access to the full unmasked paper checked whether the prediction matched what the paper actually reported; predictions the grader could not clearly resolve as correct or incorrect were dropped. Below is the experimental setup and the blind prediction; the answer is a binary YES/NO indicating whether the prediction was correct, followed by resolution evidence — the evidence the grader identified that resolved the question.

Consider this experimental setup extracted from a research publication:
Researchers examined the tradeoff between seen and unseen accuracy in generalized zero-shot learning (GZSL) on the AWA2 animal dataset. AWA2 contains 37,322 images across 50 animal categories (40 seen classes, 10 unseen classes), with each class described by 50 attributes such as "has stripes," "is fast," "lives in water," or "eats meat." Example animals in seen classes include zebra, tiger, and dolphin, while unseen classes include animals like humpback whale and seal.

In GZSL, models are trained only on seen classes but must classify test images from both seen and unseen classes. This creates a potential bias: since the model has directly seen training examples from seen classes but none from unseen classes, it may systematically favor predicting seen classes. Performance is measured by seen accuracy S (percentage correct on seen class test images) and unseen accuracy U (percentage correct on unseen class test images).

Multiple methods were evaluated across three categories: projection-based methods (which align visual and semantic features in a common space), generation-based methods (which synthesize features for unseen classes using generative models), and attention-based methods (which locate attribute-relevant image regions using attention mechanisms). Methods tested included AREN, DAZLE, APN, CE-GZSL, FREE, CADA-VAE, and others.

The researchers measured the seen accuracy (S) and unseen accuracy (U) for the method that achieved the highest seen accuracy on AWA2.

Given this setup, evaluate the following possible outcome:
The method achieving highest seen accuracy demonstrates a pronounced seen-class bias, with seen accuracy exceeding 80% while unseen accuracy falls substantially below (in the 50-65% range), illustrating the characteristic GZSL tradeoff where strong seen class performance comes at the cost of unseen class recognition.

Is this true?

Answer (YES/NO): NO